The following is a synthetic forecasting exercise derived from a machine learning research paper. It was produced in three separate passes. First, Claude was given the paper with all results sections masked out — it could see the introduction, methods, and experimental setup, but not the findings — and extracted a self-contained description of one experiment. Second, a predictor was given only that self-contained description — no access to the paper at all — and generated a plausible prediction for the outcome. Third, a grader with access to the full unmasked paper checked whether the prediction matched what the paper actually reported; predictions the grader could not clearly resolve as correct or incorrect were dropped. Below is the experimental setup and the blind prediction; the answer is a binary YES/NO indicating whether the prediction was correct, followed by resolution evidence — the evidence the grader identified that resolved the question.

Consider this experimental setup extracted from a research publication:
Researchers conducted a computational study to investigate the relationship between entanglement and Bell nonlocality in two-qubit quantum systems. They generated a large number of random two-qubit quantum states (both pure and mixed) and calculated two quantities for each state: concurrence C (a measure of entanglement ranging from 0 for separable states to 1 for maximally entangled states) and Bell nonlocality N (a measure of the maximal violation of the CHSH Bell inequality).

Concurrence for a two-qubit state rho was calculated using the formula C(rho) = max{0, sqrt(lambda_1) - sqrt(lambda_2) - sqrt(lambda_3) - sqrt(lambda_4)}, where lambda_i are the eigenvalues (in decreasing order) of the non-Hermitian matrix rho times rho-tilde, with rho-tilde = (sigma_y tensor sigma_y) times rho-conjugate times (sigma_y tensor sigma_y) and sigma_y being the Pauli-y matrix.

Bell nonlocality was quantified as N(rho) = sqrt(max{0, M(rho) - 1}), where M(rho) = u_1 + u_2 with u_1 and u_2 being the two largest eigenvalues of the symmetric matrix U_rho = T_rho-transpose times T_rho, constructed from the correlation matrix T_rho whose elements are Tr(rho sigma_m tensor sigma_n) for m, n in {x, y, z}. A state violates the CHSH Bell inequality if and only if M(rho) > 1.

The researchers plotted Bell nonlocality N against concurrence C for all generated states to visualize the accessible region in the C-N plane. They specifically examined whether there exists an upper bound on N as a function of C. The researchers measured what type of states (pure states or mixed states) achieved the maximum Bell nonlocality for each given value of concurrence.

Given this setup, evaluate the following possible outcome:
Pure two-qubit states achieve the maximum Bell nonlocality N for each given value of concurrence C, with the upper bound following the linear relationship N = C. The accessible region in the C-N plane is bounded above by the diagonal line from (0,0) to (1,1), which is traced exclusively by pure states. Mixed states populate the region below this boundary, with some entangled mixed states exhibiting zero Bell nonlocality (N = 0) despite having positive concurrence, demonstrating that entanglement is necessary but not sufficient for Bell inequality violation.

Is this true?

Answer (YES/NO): NO